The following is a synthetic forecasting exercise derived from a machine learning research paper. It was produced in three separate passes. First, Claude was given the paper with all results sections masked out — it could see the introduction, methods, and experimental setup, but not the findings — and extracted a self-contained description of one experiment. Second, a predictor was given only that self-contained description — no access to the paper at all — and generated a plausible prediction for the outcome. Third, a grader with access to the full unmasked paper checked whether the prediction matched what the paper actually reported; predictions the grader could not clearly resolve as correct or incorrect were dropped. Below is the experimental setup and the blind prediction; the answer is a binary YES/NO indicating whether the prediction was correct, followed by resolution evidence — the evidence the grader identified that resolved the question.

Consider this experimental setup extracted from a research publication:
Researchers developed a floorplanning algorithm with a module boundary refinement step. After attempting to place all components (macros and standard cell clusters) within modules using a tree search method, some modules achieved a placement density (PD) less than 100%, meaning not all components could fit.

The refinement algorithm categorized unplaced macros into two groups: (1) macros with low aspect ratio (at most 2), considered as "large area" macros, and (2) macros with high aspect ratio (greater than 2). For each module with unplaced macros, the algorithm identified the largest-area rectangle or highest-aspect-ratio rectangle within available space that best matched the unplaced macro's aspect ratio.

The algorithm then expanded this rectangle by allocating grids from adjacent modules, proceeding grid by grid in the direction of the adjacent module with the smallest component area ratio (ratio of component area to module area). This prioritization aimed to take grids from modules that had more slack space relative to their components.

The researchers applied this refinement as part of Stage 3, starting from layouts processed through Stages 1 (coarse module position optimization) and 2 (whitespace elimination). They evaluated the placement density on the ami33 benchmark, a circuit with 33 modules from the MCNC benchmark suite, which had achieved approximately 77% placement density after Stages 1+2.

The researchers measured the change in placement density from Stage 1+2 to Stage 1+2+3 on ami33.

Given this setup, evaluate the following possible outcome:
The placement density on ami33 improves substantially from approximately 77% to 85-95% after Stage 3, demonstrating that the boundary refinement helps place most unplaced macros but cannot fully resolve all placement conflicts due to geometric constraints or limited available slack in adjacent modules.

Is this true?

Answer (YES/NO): YES